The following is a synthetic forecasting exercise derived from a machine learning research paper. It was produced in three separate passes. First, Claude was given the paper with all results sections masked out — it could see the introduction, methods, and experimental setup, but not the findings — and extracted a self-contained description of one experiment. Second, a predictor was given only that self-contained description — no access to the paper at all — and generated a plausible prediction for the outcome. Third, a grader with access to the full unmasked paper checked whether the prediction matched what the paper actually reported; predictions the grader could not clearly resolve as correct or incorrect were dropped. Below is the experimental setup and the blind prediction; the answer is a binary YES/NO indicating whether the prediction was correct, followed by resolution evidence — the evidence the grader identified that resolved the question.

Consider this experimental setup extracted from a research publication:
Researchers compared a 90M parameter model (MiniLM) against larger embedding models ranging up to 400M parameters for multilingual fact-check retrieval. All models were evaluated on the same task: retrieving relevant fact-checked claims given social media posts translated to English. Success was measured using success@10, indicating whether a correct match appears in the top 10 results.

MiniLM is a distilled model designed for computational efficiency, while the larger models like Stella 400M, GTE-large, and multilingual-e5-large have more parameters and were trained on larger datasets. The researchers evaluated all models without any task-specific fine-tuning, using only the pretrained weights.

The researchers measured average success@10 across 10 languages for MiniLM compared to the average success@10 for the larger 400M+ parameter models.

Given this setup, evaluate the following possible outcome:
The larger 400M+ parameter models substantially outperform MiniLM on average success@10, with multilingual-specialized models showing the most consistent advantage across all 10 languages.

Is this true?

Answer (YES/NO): NO